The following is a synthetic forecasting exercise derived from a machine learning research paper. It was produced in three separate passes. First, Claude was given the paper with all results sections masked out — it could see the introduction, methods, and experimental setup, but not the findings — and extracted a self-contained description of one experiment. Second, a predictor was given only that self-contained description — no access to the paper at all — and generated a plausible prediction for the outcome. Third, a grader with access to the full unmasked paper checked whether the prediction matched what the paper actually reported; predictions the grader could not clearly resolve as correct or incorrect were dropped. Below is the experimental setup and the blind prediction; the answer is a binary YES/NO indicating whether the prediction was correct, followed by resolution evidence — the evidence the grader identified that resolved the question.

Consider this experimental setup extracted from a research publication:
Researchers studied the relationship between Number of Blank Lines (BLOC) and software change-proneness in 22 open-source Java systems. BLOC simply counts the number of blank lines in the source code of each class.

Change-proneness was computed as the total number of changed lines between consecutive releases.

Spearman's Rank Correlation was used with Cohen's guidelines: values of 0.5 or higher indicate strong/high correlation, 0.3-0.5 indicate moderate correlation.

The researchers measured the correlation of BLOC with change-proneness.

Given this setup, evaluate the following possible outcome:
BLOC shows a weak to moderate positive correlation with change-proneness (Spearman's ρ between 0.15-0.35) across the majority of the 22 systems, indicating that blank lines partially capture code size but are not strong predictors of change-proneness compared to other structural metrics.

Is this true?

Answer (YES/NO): NO